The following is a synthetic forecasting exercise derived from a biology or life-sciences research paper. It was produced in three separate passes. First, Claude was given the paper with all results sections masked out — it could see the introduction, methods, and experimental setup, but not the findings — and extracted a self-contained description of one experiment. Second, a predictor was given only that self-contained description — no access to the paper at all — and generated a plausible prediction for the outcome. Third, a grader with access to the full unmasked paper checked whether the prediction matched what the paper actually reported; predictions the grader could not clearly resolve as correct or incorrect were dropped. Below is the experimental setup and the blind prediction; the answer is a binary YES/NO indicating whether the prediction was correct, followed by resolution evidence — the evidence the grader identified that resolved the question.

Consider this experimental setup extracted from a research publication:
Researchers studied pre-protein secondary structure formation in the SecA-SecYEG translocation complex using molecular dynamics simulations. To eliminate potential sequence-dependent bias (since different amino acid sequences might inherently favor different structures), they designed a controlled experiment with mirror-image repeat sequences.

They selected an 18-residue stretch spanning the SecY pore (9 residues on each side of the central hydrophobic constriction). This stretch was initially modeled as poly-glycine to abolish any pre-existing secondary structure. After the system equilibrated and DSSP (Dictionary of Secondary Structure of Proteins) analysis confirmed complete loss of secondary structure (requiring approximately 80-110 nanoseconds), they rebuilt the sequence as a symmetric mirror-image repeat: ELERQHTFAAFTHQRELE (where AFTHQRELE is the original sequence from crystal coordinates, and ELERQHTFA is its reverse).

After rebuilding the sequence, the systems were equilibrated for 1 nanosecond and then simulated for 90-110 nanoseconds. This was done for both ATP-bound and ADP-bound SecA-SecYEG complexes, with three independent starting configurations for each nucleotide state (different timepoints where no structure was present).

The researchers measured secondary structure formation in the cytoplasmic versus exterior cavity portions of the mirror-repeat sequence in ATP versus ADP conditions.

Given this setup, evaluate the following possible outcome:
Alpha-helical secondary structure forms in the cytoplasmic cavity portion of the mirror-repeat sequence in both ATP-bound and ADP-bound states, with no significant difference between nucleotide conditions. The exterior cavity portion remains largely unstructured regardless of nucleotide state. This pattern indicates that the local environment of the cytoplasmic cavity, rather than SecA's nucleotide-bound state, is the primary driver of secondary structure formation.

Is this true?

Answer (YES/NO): NO